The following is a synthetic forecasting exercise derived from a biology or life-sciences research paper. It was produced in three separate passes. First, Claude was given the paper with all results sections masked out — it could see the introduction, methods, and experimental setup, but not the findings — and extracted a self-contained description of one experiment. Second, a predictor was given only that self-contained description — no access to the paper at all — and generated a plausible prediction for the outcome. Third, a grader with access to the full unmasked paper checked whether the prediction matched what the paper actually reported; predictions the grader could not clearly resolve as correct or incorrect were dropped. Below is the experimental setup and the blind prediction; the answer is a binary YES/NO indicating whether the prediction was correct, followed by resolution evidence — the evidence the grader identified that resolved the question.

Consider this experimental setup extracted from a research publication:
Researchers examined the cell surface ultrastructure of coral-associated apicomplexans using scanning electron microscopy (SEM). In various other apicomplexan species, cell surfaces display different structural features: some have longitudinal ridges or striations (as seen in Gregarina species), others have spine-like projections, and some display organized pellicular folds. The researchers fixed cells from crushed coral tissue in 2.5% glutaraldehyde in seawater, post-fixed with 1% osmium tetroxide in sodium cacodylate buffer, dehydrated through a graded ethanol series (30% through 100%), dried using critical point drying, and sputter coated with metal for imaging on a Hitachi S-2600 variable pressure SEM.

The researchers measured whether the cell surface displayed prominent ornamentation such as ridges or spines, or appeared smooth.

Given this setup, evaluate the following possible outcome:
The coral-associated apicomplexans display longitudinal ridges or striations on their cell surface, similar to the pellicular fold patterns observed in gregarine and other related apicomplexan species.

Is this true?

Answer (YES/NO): NO